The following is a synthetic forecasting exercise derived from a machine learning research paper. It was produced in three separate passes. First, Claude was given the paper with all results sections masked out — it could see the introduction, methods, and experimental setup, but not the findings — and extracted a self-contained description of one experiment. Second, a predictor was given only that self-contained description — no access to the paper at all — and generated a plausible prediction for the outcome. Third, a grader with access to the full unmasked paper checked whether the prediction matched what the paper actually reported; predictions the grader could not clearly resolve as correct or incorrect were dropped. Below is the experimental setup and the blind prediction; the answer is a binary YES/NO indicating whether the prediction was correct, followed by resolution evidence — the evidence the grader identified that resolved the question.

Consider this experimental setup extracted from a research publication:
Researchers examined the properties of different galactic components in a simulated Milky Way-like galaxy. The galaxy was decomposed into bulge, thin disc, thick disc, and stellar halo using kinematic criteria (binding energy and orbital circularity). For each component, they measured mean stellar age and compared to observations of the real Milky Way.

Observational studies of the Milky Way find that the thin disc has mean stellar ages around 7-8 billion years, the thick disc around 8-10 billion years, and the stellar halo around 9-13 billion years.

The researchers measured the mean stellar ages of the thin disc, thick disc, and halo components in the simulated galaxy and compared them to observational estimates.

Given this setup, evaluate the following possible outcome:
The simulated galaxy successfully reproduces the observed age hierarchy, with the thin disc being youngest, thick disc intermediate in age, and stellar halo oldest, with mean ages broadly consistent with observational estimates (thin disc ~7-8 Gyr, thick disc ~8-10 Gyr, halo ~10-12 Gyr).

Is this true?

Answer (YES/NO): NO